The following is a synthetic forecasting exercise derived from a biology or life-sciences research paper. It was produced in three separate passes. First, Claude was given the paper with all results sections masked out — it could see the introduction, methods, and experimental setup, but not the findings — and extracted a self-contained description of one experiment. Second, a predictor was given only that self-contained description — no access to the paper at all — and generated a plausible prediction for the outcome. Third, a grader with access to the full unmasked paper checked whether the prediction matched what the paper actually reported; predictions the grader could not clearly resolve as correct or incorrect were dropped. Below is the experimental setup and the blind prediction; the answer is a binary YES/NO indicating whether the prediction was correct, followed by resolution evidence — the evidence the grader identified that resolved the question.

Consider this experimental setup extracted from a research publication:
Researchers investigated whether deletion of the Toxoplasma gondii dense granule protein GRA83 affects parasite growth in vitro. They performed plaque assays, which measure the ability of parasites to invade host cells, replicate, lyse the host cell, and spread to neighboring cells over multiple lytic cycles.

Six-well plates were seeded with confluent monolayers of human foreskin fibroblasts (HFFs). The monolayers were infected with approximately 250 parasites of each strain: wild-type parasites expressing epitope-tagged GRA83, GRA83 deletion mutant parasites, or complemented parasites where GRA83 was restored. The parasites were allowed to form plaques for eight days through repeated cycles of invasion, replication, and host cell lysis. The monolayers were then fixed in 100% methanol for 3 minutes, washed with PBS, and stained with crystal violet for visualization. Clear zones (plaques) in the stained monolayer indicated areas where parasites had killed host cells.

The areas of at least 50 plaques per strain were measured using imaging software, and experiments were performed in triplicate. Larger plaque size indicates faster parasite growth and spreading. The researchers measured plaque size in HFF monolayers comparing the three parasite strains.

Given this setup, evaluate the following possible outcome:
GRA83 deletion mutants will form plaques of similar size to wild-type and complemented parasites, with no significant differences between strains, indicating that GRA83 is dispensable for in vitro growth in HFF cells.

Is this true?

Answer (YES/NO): YES